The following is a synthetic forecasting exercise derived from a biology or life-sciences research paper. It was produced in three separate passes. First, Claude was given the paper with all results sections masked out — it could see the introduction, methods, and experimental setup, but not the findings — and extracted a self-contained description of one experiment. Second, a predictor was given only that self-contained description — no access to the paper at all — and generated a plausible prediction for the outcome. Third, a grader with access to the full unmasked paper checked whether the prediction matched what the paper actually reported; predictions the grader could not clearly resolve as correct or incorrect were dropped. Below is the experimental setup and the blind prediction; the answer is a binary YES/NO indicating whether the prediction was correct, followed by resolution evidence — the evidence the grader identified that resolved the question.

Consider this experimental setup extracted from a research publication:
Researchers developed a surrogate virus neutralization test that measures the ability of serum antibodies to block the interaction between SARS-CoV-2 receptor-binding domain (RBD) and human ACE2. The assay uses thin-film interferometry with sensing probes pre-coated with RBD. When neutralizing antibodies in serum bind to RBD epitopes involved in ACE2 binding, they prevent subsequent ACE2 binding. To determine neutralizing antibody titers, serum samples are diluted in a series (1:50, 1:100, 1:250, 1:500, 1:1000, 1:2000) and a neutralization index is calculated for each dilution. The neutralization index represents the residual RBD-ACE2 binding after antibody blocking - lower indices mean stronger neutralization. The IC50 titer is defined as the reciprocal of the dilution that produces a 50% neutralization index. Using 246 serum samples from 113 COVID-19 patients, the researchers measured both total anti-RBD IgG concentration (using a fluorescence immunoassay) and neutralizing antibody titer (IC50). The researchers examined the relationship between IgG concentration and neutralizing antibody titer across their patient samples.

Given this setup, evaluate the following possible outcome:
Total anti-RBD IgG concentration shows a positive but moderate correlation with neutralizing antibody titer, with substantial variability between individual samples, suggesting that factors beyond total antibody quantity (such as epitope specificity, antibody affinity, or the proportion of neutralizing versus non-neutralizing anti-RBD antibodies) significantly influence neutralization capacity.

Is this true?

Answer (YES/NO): YES